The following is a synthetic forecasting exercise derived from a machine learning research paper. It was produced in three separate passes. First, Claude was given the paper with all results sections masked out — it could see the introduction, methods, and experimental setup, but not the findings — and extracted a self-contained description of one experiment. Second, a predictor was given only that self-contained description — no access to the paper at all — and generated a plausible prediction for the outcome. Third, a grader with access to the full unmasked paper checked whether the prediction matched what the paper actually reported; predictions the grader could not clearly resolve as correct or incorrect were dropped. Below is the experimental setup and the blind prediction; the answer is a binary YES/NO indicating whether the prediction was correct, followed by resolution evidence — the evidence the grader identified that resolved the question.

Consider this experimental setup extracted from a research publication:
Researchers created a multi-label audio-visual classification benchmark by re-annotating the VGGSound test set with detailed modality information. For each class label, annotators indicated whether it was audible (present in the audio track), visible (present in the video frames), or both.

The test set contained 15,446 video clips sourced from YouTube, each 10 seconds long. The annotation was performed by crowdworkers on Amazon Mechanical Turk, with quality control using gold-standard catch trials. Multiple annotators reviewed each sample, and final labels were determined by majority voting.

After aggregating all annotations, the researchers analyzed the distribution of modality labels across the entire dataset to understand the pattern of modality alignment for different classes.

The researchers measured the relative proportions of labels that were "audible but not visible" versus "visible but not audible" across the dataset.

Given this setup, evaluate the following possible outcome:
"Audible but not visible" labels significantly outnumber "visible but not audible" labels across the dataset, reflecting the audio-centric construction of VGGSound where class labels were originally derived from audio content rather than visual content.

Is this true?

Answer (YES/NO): YES